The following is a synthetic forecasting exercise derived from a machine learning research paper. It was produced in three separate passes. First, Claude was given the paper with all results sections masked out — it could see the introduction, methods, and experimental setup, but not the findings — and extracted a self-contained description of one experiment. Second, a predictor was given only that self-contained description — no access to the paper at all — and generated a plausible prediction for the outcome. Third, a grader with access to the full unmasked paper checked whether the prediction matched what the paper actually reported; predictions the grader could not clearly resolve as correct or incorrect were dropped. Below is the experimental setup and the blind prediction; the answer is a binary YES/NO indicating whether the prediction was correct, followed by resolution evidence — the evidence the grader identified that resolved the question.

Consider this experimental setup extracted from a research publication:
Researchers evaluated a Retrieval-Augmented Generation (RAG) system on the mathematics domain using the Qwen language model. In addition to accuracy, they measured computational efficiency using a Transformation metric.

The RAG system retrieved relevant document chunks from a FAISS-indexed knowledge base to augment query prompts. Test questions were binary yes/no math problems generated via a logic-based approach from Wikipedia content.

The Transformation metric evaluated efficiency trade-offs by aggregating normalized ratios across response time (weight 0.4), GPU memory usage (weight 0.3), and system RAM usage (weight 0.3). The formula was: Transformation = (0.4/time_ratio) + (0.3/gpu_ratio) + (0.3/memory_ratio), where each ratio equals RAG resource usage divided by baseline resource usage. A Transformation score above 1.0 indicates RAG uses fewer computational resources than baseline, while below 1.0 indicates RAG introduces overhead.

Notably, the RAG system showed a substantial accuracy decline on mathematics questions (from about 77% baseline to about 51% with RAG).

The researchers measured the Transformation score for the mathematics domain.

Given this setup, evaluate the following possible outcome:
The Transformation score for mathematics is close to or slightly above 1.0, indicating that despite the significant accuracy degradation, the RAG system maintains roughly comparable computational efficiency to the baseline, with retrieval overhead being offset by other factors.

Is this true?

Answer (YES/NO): YES